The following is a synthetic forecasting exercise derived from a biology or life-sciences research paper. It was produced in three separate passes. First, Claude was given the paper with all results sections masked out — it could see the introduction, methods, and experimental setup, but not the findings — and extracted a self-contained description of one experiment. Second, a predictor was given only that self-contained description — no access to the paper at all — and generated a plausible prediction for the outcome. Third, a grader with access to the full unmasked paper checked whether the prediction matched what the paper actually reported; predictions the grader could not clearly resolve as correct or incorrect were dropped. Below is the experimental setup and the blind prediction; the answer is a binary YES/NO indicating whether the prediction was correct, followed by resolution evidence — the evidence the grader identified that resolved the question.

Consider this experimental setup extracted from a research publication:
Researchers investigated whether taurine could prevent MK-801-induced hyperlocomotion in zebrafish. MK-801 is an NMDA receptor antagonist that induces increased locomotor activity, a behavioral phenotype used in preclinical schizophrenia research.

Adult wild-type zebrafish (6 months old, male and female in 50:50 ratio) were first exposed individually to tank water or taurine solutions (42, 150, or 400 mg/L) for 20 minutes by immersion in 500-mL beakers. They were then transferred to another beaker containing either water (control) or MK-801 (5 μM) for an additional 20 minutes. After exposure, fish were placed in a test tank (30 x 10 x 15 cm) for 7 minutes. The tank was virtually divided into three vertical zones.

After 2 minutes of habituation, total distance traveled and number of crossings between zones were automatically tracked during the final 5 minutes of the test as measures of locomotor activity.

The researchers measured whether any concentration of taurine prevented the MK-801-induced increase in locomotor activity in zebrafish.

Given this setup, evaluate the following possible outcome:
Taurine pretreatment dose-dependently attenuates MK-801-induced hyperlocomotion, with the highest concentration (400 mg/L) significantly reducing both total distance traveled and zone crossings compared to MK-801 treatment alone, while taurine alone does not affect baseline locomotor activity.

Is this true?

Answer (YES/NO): NO